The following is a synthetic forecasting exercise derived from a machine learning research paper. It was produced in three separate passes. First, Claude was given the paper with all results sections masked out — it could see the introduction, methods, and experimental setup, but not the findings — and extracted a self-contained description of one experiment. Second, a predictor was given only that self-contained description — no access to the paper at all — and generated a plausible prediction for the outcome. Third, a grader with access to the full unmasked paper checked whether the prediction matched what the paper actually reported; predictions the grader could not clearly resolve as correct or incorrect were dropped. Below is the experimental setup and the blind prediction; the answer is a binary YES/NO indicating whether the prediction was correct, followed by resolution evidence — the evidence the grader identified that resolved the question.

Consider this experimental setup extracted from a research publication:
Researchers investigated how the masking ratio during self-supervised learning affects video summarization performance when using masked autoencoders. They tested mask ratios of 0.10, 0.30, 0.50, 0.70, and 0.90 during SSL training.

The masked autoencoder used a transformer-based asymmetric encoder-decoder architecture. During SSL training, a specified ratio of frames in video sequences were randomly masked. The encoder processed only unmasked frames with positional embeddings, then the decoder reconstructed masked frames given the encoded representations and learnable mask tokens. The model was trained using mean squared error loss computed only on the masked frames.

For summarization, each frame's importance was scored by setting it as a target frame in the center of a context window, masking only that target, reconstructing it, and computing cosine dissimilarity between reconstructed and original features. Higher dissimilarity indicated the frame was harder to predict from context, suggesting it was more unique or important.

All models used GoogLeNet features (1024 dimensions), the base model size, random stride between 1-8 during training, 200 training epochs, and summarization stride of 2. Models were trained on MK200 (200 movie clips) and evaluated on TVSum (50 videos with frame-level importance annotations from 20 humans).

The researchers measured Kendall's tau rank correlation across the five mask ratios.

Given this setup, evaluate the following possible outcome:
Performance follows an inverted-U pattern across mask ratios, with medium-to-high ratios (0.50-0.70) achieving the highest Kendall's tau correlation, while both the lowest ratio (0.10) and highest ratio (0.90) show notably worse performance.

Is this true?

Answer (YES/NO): NO